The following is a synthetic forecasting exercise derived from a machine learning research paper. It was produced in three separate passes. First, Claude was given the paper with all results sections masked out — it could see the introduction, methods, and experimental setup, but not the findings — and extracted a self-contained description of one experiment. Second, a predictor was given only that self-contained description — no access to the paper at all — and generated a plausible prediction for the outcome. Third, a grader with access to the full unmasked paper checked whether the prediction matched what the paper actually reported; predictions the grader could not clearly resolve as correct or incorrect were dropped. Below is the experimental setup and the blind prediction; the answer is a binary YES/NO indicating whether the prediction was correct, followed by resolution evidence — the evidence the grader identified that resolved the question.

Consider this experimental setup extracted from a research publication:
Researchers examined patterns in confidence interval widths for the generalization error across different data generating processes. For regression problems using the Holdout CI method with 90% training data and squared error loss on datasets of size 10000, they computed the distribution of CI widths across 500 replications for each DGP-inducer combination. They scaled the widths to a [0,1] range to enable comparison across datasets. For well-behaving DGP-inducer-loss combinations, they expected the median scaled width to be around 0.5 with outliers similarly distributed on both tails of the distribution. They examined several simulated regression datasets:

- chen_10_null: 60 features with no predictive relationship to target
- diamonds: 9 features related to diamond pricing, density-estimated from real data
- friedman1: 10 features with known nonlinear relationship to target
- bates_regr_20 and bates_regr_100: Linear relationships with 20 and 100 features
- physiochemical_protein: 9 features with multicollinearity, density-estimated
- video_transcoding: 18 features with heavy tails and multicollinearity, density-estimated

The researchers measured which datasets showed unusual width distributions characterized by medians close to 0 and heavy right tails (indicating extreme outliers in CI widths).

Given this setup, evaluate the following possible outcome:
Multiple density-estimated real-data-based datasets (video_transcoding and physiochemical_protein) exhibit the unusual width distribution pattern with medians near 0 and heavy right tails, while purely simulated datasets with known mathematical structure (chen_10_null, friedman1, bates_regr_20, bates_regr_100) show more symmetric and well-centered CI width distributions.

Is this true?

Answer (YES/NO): NO